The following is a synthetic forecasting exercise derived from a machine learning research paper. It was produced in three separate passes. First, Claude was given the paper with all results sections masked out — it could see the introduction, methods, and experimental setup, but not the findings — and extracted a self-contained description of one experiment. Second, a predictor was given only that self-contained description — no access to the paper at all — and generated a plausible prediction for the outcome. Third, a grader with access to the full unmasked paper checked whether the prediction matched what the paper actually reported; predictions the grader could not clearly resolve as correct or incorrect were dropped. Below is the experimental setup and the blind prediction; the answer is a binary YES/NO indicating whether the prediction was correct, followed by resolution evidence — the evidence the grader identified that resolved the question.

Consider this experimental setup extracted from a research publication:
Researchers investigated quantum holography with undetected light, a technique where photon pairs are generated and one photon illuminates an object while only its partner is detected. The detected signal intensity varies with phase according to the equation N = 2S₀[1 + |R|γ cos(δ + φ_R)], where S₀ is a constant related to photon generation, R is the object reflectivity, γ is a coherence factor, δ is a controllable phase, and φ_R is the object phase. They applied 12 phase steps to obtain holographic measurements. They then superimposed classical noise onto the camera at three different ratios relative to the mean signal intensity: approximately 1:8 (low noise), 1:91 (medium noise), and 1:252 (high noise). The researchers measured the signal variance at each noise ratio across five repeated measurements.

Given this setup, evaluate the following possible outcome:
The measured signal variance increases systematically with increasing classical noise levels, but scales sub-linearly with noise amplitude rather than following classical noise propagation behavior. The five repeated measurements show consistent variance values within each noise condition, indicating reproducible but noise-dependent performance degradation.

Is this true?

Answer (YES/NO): NO